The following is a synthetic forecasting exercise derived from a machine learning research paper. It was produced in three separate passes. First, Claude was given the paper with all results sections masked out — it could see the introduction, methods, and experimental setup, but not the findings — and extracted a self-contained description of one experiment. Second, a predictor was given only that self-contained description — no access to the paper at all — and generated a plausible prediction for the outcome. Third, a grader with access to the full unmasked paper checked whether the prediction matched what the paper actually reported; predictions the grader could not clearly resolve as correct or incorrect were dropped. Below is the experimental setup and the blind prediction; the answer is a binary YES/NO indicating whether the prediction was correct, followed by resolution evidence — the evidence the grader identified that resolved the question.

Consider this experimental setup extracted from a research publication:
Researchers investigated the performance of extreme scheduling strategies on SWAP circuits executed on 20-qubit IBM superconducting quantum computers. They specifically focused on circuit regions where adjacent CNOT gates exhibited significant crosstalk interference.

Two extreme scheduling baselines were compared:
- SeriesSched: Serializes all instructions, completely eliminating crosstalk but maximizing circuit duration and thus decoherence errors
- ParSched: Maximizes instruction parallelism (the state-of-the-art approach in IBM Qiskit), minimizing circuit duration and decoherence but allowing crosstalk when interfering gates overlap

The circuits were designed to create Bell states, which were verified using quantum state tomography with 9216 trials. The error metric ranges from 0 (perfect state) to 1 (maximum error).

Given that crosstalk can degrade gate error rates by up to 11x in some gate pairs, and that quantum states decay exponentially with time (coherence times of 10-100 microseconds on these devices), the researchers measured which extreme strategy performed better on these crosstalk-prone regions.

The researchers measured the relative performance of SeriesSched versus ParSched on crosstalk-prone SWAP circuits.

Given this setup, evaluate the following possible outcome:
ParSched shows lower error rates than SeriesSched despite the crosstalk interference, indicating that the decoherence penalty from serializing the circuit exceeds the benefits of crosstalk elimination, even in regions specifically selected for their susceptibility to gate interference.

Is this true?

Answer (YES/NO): NO